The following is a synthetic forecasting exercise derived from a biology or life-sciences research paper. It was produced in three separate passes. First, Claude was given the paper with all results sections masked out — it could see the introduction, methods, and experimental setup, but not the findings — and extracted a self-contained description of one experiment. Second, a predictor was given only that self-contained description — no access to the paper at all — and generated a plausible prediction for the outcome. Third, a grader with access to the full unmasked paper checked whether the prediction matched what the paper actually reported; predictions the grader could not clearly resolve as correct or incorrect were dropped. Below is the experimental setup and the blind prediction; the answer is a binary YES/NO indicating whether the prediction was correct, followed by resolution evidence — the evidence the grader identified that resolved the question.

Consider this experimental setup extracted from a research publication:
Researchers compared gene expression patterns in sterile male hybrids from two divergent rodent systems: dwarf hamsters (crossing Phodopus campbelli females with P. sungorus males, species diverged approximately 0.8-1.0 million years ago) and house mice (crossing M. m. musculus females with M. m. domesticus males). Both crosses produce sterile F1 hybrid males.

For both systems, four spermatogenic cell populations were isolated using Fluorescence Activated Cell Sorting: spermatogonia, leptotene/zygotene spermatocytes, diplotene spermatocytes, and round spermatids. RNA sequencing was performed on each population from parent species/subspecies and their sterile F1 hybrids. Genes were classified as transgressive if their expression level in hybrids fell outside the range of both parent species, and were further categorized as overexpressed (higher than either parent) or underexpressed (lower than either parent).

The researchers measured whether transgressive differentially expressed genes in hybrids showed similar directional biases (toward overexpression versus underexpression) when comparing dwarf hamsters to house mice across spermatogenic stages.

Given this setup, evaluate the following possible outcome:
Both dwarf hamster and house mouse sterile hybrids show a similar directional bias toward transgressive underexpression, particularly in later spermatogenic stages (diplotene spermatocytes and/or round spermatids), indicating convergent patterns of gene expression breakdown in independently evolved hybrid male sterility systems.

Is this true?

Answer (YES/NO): NO